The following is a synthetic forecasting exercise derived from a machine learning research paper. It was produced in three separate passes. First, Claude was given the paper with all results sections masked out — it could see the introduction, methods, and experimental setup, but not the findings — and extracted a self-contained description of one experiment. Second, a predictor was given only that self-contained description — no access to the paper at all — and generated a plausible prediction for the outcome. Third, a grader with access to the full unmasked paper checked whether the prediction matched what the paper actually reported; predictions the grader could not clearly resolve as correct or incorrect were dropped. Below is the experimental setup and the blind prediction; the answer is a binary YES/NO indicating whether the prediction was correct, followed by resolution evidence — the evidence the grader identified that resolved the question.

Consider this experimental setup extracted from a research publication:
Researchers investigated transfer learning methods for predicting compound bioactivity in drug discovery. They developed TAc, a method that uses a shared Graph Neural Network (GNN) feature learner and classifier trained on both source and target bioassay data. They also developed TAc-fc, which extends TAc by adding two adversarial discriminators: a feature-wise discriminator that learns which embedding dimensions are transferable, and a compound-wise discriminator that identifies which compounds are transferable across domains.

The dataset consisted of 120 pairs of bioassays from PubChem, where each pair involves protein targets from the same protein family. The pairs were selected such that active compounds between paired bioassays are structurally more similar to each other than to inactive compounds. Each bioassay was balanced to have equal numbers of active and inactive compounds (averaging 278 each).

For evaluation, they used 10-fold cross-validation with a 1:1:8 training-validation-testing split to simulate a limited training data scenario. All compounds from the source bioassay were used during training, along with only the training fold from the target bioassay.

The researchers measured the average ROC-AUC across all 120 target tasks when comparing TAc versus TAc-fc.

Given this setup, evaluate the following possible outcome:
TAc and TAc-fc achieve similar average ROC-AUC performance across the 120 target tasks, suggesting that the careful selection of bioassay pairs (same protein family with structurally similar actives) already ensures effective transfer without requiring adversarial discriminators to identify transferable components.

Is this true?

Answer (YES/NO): YES